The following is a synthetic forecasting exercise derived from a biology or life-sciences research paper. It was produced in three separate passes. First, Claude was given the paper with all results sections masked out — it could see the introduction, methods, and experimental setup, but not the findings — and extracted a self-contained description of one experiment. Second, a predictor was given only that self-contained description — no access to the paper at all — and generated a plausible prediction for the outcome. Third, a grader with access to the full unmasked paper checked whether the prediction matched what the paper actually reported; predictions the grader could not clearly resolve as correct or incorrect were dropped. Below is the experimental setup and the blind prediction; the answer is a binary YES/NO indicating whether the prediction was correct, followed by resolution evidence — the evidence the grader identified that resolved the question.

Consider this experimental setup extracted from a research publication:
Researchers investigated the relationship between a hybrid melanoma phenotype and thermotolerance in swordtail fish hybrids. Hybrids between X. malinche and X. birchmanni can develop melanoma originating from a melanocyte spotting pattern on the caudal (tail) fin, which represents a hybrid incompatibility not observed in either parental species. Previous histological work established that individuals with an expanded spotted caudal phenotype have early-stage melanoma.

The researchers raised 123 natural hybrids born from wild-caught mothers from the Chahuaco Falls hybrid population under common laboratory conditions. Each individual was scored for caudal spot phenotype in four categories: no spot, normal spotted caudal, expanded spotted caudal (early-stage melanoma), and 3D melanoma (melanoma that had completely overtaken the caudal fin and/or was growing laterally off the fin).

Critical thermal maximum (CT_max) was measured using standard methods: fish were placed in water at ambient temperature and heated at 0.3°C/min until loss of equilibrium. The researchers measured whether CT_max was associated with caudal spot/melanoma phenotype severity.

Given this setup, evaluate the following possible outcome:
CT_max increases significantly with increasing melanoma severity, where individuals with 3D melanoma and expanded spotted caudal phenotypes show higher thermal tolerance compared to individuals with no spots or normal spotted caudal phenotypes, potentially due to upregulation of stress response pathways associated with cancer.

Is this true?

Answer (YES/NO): NO